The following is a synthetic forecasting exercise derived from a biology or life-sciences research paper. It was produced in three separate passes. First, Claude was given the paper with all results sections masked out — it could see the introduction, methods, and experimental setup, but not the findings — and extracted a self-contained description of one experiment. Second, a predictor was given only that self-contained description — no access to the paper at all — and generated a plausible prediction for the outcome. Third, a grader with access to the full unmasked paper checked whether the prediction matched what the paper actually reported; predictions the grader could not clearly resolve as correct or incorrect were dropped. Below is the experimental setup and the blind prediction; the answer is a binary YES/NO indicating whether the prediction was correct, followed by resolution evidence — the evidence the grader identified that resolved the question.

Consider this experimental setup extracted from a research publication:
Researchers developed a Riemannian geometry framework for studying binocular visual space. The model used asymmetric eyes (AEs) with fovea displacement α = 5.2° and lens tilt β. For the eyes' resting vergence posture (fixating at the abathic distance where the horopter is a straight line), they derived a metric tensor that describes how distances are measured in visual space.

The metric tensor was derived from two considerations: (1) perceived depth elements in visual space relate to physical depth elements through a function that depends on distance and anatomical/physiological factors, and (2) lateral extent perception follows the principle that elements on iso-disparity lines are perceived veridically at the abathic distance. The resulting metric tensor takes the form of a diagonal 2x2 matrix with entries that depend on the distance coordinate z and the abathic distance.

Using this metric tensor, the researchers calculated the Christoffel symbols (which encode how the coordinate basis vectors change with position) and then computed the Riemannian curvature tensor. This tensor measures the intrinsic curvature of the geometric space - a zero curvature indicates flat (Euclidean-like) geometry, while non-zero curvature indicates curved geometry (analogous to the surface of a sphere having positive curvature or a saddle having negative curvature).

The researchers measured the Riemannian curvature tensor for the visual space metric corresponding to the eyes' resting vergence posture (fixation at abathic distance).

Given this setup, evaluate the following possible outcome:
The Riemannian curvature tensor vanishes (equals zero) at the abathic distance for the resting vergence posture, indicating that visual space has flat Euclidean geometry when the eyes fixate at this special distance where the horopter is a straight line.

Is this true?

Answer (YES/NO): YES